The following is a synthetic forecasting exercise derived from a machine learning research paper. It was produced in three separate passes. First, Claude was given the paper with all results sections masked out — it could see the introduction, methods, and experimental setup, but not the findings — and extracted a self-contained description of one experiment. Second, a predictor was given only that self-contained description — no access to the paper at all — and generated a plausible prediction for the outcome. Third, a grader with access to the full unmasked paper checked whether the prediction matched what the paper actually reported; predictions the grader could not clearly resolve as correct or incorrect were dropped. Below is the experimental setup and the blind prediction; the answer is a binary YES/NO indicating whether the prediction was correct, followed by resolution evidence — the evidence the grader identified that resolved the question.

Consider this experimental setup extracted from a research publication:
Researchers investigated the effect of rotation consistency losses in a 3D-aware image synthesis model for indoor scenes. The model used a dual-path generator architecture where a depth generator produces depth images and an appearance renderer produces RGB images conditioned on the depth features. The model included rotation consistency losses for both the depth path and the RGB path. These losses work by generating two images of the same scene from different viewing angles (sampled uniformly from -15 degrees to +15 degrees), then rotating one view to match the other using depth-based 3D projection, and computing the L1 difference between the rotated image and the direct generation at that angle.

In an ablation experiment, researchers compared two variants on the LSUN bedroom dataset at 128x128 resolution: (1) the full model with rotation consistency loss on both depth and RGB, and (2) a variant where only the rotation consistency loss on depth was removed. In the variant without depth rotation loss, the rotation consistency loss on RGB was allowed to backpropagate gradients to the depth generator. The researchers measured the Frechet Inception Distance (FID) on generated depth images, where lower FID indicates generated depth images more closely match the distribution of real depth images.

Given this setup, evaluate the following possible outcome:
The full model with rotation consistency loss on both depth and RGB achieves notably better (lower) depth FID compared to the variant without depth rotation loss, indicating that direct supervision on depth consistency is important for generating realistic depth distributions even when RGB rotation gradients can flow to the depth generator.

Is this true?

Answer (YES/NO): NO